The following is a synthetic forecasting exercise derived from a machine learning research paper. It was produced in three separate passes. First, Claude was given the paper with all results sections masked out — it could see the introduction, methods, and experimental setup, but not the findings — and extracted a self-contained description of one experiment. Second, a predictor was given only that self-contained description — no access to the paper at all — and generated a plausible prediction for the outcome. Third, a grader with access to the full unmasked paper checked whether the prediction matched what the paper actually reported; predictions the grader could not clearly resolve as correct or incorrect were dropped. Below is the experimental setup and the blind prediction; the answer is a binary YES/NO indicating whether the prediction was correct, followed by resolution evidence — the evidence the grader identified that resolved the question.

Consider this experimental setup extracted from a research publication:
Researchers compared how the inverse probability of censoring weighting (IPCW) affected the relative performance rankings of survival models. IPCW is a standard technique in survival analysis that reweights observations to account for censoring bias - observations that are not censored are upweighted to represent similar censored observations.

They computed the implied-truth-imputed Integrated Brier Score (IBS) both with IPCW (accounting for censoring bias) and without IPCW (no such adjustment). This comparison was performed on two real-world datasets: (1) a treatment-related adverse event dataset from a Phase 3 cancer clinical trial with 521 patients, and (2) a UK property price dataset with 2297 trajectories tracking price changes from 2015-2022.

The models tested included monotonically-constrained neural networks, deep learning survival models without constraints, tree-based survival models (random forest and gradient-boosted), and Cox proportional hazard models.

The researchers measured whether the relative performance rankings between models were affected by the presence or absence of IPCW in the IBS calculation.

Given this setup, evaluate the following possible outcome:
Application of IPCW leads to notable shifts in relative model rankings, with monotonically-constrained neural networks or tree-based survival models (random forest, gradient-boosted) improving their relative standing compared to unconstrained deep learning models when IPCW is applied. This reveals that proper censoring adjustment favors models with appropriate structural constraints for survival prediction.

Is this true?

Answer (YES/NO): NO